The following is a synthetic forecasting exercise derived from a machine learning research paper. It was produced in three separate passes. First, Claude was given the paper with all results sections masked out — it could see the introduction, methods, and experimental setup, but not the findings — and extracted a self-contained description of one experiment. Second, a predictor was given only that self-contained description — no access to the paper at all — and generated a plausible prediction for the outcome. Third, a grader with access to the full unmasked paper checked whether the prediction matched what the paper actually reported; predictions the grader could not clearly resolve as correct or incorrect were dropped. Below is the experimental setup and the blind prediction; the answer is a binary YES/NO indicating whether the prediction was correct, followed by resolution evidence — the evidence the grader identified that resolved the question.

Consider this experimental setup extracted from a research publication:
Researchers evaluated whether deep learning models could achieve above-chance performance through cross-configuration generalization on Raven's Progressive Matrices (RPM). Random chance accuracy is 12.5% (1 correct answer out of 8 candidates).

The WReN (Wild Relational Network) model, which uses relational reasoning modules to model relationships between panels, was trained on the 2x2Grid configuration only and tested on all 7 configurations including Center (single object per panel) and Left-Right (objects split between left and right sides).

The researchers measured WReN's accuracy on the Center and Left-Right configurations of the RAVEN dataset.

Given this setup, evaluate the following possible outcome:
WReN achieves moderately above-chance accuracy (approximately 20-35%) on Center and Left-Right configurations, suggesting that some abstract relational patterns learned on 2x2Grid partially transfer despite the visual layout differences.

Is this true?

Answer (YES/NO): NO